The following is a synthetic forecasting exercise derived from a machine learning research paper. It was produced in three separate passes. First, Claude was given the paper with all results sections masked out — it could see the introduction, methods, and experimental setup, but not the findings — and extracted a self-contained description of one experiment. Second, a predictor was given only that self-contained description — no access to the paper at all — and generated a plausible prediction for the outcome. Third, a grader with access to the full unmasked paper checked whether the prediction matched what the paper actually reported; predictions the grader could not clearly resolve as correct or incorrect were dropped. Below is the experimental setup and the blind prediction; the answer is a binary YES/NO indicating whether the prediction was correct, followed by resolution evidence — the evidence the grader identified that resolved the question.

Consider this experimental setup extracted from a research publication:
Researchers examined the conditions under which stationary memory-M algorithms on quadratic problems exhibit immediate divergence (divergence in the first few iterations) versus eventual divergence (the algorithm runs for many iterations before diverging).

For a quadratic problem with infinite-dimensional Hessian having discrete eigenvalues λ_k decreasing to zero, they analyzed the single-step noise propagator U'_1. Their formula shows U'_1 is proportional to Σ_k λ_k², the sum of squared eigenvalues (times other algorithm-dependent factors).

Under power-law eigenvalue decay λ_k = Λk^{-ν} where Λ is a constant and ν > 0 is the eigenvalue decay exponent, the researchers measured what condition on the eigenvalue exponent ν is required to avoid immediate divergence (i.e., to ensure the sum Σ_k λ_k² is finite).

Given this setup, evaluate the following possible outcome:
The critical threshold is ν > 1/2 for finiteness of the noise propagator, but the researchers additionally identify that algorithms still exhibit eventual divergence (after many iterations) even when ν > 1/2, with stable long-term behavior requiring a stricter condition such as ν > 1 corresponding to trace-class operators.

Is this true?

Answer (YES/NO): NO